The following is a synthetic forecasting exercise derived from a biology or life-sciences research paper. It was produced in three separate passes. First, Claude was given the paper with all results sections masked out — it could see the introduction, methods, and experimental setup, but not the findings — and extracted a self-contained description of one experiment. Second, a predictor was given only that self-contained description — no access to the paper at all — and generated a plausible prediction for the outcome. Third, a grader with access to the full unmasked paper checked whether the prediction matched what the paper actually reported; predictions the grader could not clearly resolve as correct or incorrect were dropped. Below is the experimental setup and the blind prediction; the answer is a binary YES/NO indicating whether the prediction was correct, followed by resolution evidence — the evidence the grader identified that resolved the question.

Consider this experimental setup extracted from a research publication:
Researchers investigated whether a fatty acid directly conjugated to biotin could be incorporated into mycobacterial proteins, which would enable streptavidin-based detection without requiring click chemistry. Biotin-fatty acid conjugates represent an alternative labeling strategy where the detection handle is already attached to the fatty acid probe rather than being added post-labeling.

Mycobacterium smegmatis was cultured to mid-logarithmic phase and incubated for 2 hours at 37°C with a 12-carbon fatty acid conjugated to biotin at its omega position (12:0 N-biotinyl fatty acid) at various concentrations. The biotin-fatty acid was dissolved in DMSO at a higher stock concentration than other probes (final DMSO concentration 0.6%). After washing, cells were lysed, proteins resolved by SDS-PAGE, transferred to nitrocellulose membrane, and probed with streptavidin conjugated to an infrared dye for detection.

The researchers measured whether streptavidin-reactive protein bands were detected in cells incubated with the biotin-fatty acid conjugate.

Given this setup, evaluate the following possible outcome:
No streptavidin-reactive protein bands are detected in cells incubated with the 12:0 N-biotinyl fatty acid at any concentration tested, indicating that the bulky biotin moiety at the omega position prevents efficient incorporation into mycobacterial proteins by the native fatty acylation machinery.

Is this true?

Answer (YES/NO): YES